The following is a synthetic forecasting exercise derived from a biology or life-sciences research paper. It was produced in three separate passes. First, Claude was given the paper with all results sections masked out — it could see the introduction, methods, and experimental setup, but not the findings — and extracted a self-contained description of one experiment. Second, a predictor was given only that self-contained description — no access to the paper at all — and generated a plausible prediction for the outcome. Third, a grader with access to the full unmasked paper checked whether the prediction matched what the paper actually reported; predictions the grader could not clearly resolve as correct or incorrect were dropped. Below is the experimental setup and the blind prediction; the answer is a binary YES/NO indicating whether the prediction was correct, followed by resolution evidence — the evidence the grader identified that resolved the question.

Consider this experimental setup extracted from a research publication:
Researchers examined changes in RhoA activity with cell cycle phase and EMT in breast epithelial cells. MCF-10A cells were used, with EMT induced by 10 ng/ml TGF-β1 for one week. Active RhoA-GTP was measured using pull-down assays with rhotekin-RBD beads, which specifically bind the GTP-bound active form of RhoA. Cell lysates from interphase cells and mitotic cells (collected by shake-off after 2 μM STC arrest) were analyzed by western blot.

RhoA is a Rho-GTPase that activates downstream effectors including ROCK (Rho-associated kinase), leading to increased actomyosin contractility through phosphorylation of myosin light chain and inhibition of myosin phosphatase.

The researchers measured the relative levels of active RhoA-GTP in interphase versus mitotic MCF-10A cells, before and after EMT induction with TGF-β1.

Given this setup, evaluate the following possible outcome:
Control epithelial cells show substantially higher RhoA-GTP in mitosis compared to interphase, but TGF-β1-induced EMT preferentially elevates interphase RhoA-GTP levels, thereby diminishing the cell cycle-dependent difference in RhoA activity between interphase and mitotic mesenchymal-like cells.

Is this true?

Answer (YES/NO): NO